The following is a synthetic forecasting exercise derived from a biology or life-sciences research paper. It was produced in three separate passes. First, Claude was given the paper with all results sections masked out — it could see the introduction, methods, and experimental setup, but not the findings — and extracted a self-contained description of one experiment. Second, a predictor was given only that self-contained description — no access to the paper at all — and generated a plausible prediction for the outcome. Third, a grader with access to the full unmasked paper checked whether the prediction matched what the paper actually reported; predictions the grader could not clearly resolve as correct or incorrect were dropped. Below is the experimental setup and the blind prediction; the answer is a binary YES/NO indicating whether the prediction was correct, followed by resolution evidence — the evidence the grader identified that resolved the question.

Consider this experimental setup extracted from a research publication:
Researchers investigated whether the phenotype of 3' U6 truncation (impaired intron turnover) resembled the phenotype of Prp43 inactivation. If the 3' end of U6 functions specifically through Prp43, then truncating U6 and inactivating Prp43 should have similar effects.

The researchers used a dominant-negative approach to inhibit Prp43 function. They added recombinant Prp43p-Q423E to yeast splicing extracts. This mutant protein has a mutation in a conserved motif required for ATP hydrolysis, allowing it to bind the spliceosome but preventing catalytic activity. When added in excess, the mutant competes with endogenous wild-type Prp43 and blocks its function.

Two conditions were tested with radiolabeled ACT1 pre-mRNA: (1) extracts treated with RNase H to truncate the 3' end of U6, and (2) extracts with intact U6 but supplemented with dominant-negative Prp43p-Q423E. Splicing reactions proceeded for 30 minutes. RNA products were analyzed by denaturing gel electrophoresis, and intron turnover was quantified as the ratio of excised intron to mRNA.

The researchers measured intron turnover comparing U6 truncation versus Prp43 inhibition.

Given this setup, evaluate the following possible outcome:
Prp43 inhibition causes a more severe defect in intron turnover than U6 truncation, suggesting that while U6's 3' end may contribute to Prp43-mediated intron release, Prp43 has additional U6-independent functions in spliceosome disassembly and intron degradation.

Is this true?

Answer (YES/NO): NO